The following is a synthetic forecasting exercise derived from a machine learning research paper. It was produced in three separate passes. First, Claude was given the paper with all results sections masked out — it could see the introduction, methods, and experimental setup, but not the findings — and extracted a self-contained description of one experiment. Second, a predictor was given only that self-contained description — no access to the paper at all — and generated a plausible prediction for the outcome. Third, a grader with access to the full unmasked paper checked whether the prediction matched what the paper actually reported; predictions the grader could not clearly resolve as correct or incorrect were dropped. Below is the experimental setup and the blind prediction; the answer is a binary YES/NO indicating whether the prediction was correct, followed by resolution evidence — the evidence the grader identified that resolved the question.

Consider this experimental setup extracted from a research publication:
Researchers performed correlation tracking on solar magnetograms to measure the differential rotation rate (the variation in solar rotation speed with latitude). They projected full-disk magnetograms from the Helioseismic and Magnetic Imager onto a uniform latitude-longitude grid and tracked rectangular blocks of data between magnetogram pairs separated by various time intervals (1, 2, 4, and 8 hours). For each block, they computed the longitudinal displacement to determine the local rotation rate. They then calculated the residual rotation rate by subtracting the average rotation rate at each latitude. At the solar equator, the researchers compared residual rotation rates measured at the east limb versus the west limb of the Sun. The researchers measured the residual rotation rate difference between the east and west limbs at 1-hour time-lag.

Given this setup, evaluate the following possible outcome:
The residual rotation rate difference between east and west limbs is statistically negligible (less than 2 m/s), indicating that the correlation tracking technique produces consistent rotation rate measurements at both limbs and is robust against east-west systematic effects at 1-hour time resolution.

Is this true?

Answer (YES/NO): NO